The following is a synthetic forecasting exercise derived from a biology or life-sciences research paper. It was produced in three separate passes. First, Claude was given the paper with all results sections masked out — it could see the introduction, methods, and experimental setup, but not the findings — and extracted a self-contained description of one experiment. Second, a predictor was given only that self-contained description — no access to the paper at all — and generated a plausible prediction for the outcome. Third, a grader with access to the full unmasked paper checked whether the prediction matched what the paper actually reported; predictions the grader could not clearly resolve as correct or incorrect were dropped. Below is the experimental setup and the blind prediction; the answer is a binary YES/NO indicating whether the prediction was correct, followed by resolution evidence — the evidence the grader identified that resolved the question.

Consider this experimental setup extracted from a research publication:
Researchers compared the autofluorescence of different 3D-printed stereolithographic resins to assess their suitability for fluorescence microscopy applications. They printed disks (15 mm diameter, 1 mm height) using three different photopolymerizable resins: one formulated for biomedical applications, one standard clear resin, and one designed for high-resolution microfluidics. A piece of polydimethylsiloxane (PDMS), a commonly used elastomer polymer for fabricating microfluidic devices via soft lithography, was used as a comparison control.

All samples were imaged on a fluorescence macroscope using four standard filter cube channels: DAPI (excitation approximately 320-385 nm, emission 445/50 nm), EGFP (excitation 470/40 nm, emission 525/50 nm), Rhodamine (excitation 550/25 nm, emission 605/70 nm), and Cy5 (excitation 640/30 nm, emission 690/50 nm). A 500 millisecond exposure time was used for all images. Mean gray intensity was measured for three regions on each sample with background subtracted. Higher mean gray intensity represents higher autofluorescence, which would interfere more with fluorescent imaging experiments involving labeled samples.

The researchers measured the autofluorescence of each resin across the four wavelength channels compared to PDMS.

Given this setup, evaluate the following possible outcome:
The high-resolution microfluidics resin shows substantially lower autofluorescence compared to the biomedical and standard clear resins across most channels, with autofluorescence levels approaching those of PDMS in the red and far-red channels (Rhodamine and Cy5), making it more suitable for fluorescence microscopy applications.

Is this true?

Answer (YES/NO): NO